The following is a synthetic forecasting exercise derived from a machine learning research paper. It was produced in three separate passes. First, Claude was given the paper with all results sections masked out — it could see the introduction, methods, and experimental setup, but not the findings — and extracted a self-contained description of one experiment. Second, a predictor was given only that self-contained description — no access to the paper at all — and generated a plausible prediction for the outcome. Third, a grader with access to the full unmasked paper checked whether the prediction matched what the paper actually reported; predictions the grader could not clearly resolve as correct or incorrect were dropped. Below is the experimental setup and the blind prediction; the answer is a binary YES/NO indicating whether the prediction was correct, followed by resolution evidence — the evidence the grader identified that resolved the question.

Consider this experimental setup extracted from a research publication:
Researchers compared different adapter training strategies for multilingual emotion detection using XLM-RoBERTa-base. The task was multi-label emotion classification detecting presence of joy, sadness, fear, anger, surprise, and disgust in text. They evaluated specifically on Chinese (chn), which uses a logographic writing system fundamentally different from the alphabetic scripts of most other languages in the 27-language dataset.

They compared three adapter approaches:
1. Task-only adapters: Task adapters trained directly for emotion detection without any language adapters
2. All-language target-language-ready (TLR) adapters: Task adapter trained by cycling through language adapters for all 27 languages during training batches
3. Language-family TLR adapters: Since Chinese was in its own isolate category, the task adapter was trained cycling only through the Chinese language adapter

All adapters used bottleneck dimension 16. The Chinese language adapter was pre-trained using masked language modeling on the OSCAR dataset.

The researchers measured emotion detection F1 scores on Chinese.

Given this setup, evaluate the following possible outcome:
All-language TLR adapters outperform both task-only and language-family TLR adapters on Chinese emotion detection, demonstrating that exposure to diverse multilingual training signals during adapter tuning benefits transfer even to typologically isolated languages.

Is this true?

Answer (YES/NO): YES